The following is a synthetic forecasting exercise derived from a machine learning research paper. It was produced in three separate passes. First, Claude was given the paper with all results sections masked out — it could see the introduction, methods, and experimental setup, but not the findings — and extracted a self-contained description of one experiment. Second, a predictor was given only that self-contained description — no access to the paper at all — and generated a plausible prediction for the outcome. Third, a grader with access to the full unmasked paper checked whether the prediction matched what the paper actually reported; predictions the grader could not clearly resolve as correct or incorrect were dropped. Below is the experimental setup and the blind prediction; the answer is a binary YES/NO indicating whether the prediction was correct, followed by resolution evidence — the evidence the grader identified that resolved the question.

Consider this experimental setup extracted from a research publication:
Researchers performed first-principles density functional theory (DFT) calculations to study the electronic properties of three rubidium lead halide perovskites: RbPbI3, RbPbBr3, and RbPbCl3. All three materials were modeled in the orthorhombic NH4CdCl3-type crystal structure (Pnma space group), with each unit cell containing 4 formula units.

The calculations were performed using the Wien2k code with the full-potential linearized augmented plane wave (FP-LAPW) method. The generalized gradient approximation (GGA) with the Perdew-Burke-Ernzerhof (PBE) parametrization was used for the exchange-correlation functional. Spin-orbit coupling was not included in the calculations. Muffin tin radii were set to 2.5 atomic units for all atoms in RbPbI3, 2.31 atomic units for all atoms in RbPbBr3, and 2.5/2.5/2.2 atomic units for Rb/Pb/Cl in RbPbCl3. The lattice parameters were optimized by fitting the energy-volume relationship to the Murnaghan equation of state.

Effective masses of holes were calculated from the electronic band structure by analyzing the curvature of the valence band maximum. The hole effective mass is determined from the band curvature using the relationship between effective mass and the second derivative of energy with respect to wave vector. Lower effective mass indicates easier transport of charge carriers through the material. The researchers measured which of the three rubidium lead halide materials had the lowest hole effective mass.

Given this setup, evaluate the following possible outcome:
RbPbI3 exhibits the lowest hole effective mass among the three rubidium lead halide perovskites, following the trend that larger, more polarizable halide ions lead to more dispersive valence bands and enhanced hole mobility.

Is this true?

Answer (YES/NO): YES